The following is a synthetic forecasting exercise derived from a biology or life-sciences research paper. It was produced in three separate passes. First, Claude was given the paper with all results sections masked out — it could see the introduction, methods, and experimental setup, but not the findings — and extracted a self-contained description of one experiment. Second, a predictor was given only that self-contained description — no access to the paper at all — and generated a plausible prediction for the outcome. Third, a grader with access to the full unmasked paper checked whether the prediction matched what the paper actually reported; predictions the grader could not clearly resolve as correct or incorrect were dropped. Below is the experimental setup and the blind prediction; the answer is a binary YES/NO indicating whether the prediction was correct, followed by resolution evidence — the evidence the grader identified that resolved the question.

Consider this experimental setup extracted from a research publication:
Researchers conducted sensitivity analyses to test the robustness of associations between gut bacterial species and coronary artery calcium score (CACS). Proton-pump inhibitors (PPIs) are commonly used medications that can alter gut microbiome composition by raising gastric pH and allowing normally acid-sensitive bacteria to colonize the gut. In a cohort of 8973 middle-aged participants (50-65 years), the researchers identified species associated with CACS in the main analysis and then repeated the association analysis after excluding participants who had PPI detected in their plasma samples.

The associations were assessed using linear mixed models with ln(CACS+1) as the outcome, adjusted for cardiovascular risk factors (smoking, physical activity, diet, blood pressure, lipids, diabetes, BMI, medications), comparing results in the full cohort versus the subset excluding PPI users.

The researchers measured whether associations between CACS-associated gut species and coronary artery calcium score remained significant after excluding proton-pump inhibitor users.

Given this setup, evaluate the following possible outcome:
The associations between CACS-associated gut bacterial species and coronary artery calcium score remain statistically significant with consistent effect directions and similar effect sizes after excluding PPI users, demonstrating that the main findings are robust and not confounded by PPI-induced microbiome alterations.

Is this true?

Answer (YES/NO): YES